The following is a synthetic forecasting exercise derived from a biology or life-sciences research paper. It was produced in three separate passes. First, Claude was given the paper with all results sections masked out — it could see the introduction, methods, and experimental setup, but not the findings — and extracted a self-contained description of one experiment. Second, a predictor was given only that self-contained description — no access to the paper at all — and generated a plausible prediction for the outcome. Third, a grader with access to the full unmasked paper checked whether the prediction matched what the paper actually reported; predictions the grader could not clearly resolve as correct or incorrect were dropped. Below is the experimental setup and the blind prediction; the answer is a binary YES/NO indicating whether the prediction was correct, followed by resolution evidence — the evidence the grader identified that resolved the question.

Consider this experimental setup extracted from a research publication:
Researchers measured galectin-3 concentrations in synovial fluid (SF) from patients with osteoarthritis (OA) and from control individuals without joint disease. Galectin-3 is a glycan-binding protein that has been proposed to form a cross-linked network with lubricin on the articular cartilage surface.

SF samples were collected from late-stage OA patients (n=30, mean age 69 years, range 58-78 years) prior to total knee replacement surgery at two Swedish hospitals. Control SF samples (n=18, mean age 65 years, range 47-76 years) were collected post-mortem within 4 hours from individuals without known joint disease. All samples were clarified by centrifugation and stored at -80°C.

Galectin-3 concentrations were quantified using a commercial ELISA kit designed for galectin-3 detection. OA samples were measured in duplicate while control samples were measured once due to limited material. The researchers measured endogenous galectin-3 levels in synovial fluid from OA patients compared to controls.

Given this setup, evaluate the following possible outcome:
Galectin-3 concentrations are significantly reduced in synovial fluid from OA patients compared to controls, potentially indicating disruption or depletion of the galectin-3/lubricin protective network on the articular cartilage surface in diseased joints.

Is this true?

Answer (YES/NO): YES